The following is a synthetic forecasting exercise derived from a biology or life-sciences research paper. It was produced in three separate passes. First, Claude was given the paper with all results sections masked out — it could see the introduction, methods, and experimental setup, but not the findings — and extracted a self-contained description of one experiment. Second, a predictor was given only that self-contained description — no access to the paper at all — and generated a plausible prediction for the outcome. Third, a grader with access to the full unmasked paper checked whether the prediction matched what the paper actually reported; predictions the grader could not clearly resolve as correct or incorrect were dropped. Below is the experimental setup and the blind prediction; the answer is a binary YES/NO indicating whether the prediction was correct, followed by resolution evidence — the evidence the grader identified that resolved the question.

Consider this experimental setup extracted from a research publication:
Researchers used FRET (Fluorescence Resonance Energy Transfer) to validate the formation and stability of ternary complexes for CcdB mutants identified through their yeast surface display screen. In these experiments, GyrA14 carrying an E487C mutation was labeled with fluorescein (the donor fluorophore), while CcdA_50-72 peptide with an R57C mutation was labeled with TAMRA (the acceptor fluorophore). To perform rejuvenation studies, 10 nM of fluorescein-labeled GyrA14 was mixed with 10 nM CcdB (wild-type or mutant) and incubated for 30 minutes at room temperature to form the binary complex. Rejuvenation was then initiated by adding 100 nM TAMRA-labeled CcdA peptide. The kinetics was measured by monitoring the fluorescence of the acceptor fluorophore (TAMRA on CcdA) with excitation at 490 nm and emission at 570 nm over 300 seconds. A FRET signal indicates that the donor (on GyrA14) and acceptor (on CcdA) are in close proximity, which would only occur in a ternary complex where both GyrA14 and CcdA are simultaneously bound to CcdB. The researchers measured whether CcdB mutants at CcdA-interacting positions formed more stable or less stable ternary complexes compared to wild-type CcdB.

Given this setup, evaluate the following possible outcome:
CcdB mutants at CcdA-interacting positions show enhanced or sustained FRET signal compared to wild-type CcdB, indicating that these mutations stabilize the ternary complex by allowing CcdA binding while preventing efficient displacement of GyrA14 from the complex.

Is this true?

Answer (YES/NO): YES